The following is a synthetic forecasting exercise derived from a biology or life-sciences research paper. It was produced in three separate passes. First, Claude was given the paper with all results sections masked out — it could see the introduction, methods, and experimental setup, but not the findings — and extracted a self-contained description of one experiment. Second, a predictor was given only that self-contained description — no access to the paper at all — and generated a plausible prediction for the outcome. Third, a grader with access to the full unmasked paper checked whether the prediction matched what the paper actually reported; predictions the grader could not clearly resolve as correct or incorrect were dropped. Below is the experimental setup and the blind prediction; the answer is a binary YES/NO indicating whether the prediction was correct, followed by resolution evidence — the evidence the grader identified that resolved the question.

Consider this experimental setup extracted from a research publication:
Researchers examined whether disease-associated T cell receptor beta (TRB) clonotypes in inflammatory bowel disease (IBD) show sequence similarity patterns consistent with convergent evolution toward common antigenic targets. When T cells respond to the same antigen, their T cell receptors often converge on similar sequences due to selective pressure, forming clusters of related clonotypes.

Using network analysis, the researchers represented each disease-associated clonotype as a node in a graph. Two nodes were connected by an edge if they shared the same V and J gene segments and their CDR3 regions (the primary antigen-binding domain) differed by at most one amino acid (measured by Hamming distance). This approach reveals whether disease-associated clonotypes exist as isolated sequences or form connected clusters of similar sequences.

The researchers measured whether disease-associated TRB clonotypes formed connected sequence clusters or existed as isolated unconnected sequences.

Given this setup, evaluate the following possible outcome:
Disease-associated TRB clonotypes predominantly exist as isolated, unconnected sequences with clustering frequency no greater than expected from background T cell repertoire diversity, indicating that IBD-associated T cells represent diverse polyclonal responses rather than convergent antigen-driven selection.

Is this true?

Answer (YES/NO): NO